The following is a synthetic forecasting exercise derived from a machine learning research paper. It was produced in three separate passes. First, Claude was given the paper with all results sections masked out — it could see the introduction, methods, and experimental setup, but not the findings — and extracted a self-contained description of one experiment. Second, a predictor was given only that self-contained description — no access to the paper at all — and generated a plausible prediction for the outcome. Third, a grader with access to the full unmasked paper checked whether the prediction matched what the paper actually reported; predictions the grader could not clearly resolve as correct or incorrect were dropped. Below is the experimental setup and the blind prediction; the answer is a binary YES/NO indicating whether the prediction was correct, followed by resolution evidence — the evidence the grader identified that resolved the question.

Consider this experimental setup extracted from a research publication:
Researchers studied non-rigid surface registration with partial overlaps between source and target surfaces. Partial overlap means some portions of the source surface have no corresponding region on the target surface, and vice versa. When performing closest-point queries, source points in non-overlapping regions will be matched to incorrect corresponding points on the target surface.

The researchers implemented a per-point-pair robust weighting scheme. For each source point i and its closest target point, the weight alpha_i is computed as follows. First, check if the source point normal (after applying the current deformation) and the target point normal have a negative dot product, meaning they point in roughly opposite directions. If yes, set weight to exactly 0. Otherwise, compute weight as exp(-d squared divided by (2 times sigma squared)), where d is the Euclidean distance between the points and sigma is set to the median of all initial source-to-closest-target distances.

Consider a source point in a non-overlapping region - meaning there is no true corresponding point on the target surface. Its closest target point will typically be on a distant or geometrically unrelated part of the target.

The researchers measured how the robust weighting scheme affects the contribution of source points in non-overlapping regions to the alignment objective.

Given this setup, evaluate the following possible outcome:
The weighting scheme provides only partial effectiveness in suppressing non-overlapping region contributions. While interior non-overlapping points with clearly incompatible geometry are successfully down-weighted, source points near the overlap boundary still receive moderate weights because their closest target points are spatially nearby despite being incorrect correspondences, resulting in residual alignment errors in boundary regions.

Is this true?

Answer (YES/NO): NO